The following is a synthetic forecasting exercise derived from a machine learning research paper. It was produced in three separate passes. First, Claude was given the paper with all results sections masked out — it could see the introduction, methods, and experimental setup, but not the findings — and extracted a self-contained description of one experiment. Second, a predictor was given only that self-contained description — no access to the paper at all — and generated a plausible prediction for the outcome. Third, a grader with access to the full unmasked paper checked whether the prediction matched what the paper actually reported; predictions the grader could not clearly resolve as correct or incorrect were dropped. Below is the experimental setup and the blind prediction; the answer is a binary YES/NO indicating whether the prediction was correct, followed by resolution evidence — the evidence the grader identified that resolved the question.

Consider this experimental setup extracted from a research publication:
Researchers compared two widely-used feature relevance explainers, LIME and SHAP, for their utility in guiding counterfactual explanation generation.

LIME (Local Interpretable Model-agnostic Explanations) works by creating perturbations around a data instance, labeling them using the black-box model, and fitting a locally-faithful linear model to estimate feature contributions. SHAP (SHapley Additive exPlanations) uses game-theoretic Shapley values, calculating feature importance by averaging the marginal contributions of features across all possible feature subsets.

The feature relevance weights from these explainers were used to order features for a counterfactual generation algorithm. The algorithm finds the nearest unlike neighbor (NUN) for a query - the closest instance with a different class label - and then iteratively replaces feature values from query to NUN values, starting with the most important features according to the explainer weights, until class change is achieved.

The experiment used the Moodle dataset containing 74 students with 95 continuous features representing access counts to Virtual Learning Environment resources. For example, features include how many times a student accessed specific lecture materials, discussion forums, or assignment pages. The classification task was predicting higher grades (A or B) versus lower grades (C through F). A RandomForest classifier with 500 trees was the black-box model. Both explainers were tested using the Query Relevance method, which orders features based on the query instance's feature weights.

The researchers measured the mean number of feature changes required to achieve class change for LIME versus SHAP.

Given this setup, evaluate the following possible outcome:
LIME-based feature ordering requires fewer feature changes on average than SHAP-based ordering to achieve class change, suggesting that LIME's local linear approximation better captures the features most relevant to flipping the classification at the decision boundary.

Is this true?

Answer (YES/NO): NO